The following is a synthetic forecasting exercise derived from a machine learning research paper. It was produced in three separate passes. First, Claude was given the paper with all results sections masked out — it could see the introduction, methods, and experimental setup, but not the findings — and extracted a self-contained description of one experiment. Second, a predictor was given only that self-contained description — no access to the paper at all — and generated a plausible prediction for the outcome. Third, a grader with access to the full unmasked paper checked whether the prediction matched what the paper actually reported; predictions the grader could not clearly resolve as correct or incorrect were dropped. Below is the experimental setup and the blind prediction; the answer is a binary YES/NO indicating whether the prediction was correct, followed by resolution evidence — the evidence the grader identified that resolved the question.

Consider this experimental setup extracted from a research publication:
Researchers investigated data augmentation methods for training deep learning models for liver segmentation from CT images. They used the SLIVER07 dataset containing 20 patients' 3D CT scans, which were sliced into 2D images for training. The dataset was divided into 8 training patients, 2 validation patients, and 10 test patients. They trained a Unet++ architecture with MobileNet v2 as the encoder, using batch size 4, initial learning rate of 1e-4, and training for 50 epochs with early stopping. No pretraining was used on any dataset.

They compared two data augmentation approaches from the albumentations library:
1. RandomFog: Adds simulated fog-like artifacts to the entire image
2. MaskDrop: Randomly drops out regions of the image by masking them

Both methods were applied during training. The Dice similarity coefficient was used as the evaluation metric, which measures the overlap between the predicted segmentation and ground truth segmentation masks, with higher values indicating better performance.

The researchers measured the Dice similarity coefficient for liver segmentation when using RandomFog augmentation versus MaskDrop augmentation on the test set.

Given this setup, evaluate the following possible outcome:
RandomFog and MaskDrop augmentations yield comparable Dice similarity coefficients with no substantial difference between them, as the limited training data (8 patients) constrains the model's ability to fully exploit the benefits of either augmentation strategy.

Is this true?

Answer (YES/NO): NO